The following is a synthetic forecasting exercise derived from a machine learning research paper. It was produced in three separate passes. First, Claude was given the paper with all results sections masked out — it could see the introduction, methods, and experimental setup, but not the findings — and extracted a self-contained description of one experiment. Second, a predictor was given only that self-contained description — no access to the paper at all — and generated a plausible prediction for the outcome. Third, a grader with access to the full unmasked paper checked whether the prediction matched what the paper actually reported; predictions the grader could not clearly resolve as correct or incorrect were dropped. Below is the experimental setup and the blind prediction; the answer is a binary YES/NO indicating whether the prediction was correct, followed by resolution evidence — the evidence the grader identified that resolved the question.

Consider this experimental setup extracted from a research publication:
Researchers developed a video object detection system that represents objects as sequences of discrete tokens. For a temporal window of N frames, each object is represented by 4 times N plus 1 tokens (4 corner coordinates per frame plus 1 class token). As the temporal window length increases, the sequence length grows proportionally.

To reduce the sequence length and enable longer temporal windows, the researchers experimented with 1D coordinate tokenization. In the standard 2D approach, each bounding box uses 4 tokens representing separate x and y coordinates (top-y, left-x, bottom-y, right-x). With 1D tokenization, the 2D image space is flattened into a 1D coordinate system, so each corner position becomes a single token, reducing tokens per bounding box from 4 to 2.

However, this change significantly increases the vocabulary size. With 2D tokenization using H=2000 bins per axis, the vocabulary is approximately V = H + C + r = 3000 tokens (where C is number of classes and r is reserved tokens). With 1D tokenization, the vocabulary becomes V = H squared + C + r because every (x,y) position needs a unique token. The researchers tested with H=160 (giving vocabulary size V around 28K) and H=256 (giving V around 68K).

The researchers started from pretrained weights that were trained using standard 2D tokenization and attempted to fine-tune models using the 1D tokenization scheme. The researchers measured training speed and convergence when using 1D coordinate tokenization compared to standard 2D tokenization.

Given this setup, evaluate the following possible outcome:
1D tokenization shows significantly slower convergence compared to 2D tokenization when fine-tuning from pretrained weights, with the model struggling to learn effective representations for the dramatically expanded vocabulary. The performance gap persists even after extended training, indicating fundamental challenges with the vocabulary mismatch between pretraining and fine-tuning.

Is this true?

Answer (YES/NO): YES